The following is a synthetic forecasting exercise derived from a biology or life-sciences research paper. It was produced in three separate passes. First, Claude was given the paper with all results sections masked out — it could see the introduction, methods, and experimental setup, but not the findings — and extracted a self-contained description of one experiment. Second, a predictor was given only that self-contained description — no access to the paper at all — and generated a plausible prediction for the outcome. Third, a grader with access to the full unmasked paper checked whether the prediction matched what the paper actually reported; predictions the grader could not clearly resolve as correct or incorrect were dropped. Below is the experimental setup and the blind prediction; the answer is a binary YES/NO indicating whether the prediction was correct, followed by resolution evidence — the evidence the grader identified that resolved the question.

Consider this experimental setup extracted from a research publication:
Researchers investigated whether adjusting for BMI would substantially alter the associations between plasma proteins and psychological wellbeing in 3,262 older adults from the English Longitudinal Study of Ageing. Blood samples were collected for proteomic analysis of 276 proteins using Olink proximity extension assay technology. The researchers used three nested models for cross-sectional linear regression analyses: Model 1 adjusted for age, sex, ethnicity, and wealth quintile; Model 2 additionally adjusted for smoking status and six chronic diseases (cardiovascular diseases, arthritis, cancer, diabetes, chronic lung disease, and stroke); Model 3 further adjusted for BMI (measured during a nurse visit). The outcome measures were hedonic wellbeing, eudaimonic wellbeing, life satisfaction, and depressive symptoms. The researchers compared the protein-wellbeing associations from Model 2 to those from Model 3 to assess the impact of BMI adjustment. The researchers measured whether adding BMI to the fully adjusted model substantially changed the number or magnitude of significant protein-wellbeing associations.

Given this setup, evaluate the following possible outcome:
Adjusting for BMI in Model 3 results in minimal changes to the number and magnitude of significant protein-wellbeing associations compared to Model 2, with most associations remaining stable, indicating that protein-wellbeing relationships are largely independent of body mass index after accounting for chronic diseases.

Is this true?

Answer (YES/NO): NO